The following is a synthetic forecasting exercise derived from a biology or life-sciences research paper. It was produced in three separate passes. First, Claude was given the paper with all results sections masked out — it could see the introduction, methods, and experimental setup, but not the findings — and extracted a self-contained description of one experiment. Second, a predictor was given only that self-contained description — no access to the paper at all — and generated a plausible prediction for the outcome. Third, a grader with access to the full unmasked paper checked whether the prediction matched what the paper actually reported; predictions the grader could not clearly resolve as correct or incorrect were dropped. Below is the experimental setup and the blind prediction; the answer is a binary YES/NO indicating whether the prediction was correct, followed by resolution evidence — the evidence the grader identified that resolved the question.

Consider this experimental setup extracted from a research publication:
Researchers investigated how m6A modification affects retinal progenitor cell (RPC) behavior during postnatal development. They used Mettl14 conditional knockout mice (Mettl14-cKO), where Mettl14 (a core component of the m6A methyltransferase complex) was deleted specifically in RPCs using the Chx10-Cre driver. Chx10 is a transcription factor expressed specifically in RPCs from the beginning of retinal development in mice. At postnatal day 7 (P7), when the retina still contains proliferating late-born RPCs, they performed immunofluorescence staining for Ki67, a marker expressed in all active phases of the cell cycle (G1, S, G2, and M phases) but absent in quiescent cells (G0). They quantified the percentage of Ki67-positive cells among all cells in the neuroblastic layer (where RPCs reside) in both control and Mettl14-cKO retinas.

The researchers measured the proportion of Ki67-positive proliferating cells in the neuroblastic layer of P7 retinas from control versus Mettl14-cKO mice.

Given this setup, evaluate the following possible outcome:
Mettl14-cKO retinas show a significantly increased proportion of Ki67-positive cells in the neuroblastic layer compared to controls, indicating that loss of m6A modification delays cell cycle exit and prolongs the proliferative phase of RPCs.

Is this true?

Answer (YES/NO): YES